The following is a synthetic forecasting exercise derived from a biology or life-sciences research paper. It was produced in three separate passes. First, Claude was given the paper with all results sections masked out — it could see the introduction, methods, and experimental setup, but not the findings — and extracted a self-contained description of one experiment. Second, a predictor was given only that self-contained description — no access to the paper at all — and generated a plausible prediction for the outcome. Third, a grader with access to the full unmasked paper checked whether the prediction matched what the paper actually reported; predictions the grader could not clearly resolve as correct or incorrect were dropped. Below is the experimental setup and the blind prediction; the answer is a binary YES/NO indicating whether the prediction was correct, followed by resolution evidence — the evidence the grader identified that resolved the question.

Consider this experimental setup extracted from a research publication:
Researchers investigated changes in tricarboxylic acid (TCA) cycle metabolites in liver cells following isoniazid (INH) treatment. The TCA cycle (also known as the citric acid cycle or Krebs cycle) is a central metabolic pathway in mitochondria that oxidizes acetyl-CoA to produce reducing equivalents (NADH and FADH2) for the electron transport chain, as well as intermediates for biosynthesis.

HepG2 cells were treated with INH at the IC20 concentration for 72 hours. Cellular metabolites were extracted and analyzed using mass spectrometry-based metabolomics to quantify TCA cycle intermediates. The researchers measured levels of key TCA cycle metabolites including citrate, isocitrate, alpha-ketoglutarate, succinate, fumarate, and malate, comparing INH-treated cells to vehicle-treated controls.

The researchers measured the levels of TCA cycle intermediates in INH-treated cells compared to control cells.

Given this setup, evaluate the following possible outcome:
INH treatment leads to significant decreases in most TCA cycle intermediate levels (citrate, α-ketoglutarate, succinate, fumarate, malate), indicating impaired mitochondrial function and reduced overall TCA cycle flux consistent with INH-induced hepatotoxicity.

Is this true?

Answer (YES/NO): NO